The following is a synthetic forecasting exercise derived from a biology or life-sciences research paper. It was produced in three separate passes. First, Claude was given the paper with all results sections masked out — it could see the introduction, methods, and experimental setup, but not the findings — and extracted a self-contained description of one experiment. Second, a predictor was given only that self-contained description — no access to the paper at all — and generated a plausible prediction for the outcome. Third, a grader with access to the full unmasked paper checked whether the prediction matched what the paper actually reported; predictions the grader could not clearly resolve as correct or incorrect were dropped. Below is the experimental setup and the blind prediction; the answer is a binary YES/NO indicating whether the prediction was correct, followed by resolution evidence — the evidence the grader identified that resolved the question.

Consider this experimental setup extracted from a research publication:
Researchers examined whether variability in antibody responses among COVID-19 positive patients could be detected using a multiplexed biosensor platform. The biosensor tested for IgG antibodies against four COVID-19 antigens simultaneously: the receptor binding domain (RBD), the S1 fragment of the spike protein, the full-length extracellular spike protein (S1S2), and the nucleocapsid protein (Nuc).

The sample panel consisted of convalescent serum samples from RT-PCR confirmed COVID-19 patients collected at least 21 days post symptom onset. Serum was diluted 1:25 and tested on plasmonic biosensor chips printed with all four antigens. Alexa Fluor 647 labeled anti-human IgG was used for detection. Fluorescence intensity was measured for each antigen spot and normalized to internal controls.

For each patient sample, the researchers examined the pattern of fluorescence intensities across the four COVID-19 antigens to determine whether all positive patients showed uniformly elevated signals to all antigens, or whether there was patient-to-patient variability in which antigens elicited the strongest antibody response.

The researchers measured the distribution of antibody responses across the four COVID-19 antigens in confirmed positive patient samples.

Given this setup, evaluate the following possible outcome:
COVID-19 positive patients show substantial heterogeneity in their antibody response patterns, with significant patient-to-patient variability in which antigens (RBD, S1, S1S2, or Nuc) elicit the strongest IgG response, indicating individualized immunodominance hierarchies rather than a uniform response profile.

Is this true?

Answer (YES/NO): YES